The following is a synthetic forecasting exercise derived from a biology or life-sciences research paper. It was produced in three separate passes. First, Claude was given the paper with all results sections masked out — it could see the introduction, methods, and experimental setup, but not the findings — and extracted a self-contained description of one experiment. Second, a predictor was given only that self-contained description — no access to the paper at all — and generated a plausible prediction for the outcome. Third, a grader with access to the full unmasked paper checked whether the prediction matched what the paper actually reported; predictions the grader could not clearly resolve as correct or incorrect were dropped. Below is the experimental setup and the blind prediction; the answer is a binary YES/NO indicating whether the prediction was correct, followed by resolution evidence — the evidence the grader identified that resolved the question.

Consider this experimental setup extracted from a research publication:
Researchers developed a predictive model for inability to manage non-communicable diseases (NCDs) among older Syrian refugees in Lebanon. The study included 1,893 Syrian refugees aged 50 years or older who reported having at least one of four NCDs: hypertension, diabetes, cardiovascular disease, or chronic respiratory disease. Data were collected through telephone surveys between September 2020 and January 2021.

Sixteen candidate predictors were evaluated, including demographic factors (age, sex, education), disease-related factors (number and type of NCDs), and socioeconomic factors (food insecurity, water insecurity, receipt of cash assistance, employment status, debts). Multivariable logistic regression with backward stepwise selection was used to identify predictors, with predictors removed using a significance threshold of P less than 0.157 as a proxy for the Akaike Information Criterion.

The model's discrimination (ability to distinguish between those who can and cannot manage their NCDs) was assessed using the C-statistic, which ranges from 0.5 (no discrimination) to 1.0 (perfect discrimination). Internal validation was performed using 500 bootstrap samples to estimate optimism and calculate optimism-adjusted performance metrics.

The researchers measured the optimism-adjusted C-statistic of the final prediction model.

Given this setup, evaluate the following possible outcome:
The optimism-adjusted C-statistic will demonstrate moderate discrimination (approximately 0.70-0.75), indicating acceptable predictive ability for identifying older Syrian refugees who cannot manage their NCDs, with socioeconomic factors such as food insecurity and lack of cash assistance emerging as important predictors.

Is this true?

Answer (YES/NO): NO